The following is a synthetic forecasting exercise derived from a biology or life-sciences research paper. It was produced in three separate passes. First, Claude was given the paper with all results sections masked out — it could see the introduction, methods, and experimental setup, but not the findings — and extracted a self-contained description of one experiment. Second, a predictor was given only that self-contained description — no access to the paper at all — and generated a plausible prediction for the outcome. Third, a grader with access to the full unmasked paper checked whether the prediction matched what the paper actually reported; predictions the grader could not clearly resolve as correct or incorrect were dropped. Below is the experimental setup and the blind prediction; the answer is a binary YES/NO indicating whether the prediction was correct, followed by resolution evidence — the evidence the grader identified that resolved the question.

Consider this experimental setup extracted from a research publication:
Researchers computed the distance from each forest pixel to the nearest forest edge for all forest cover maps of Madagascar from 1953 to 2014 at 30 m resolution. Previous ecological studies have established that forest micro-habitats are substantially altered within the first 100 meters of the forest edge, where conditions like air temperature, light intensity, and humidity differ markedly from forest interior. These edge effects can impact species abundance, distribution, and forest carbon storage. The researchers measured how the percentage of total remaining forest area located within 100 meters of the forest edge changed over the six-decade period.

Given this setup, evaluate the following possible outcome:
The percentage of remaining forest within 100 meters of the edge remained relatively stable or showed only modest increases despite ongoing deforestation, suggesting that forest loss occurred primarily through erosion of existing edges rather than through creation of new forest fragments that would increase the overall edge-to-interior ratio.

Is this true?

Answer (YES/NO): NO